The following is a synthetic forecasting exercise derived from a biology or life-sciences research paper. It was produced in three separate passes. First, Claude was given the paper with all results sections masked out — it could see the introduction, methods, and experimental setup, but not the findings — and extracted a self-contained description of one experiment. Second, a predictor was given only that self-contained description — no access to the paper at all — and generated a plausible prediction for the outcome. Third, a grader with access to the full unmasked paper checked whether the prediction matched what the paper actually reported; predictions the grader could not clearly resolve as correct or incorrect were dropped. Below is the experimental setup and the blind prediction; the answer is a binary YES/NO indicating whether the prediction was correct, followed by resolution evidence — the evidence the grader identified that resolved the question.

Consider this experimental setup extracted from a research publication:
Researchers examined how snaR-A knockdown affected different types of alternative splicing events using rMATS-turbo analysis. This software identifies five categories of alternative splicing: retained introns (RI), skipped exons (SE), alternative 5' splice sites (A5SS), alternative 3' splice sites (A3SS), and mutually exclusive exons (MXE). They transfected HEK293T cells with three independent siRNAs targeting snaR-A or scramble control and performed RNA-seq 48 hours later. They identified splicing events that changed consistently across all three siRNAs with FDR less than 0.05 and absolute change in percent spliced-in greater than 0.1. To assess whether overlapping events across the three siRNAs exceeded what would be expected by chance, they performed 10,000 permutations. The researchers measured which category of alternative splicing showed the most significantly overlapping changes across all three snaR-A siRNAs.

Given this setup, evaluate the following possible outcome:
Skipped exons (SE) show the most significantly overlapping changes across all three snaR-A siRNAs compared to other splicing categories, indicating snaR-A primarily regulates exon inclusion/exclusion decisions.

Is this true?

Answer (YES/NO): NO